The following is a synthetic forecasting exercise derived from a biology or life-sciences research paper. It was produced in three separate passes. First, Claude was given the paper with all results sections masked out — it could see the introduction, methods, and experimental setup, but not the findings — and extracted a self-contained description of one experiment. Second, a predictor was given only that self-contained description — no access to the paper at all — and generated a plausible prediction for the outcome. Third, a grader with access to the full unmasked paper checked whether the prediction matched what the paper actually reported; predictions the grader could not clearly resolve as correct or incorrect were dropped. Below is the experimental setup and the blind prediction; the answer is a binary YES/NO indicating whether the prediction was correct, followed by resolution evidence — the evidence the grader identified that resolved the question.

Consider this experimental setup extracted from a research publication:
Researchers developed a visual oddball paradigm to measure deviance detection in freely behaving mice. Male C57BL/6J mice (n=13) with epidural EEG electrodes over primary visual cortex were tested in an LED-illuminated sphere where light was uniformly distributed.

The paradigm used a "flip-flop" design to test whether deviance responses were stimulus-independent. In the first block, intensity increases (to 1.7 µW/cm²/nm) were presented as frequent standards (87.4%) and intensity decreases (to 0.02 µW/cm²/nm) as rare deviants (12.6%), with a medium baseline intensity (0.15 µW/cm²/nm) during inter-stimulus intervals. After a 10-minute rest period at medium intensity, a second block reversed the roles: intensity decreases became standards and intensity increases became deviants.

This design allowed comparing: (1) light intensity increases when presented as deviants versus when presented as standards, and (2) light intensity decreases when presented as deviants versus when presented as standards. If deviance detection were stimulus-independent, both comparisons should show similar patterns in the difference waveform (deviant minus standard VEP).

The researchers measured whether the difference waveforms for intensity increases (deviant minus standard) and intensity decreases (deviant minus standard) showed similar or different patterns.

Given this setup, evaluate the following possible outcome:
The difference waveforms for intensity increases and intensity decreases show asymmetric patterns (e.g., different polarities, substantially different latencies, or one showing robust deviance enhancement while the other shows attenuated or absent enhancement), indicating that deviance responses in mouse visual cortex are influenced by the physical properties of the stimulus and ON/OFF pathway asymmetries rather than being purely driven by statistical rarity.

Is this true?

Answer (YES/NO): NO